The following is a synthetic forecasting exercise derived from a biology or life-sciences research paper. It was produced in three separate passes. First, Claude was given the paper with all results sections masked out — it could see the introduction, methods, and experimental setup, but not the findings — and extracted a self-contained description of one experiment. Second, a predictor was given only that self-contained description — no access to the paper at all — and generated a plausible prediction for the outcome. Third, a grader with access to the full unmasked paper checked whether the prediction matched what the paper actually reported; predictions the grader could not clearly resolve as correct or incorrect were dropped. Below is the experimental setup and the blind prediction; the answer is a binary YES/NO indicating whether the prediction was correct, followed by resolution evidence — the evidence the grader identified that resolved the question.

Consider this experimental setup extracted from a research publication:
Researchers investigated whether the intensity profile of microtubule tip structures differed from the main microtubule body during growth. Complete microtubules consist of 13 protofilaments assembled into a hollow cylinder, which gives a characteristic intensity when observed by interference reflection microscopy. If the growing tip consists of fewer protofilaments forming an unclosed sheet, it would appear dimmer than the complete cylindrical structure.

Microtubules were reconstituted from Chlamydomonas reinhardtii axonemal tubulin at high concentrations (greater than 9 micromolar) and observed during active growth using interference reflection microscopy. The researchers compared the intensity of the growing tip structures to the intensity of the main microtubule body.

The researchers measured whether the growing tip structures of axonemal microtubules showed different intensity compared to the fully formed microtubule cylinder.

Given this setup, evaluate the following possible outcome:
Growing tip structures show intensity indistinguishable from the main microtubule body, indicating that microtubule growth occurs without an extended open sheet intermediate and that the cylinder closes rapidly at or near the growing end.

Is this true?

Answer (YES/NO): NO